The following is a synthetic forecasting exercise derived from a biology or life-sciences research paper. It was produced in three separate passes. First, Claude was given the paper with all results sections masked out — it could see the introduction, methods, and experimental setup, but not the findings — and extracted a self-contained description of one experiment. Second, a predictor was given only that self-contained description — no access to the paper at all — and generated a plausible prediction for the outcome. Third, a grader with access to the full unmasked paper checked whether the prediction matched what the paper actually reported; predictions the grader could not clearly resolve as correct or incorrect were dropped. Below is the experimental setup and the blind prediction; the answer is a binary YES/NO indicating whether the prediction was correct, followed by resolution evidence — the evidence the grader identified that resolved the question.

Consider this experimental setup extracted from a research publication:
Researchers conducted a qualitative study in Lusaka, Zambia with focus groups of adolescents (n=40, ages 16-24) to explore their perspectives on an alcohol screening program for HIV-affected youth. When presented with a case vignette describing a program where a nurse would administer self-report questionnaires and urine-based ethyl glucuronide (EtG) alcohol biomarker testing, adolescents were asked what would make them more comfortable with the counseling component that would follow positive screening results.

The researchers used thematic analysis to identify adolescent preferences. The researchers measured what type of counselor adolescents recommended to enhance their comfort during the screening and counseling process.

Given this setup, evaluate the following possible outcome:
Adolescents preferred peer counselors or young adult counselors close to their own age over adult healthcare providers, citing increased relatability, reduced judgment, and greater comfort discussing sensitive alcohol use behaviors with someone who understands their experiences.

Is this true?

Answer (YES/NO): YES